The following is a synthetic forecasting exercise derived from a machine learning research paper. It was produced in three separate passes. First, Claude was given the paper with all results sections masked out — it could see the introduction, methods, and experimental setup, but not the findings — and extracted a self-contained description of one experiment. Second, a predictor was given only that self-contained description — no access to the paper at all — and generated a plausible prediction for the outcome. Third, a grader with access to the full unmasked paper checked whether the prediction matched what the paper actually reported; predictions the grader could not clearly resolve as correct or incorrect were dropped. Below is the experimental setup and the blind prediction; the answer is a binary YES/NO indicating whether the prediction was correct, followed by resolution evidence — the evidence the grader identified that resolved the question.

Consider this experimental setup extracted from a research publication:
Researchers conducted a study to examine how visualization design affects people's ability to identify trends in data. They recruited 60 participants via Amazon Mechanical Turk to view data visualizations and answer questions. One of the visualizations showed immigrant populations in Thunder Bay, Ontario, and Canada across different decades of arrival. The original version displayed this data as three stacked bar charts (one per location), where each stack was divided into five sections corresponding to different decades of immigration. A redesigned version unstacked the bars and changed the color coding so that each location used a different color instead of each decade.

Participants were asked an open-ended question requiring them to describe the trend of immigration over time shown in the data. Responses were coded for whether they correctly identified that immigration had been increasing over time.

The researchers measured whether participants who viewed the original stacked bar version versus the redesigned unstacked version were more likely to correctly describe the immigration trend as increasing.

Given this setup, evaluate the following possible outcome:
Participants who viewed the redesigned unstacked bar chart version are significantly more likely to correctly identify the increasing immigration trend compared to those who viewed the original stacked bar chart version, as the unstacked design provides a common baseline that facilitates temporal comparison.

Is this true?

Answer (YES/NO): NO